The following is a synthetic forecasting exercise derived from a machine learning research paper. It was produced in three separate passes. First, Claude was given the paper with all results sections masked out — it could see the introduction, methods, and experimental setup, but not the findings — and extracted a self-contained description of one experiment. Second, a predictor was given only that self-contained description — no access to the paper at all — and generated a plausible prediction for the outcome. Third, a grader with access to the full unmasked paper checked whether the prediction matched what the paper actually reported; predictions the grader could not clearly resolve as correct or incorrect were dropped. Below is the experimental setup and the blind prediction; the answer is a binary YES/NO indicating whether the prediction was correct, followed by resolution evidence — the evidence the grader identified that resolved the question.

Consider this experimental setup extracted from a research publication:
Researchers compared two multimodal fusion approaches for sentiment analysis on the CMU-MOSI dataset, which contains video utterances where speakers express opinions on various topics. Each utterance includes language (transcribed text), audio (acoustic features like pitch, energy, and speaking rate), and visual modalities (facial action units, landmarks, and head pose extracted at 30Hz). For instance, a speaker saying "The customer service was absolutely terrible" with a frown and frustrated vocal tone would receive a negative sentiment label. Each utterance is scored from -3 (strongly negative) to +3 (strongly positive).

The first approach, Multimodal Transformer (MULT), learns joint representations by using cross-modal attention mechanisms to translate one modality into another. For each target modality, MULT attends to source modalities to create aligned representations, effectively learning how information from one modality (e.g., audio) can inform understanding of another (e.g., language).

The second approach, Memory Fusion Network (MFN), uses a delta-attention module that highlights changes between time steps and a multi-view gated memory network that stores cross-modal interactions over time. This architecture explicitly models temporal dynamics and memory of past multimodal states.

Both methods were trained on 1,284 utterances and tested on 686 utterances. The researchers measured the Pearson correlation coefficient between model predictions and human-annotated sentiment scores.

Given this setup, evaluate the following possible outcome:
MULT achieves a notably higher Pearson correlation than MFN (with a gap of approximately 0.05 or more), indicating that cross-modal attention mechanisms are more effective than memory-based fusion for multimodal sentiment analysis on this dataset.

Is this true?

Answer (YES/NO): NO